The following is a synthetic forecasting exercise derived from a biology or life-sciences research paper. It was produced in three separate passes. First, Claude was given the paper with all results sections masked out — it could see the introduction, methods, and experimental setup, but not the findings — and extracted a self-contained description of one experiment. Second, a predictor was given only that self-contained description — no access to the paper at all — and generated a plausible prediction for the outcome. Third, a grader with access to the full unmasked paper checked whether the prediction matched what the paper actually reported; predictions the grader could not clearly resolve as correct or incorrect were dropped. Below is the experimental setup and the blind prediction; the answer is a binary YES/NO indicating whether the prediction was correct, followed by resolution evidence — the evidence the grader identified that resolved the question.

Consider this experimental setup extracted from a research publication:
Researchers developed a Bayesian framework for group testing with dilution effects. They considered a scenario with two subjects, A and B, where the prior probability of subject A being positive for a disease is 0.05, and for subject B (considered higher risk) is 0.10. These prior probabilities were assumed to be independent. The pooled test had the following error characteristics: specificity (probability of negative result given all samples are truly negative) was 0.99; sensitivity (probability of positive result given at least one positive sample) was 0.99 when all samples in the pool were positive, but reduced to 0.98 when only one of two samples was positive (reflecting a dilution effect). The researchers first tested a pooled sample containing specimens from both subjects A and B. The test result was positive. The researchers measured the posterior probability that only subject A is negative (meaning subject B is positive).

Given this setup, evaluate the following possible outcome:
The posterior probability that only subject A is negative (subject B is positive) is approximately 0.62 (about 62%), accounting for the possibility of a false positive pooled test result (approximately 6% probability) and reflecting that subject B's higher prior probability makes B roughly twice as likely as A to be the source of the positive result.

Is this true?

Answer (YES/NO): YES